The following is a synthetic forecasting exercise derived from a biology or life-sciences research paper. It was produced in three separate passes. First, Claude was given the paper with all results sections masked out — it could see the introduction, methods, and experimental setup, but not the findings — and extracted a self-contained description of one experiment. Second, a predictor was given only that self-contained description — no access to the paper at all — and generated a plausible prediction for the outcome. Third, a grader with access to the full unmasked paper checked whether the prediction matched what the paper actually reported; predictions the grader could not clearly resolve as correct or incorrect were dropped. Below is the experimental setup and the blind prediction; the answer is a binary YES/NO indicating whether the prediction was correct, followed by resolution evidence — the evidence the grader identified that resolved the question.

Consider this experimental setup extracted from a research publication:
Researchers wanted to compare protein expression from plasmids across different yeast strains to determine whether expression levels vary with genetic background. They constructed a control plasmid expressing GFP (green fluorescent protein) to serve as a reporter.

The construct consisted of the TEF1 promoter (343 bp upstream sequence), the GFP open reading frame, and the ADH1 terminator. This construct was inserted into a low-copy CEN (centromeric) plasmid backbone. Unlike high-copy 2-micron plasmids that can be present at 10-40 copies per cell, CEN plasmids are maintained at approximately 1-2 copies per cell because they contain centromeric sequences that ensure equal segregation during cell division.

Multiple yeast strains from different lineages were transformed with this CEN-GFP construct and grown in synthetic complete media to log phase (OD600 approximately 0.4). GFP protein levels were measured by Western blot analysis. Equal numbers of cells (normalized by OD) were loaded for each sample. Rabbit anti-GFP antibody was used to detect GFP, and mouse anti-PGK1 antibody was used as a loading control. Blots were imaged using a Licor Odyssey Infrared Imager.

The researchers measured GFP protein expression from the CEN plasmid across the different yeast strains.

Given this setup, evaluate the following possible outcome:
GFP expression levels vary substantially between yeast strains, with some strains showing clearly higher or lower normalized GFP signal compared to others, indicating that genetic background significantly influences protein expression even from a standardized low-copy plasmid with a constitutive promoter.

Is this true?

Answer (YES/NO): NO